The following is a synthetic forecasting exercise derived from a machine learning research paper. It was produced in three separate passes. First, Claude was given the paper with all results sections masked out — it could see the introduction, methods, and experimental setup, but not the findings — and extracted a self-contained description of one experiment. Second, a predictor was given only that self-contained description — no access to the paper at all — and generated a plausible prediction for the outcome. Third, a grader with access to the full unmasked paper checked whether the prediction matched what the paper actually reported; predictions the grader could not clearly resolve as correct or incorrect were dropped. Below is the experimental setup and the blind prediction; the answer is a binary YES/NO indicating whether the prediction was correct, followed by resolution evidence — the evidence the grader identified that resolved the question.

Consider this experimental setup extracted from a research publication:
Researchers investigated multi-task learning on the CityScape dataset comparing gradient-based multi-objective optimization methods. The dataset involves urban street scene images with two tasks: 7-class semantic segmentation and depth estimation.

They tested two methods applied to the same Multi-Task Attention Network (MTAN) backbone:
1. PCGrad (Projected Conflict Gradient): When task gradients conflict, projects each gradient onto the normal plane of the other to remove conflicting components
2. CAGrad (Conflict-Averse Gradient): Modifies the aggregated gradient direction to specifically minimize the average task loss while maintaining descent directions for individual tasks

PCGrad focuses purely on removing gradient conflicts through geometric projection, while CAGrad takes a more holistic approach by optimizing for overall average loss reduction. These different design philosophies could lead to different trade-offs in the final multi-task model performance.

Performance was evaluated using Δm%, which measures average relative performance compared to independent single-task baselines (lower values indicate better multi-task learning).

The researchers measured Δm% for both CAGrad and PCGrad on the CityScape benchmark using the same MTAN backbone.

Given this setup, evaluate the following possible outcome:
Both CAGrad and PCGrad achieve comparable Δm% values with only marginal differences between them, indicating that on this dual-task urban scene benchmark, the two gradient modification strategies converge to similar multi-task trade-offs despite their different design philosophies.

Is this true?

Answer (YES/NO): NO